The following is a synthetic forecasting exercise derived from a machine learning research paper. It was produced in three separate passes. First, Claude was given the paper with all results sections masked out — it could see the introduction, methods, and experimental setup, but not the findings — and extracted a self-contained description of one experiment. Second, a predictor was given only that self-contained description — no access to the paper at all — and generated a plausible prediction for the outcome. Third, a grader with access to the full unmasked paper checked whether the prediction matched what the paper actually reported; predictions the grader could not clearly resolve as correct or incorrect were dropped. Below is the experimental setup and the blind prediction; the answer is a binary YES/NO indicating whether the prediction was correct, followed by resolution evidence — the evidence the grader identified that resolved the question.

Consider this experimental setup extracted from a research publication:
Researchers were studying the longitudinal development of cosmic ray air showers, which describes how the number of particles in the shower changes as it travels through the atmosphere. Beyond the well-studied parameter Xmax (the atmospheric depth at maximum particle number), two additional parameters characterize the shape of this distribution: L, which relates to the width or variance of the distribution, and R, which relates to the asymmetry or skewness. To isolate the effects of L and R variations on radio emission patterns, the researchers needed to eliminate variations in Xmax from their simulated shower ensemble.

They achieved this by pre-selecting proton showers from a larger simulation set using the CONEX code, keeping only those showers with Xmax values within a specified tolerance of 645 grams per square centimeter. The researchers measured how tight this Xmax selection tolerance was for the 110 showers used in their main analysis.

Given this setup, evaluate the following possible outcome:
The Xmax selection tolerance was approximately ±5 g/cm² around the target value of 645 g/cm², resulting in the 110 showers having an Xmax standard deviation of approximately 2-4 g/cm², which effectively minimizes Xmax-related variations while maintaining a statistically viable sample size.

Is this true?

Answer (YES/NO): NO